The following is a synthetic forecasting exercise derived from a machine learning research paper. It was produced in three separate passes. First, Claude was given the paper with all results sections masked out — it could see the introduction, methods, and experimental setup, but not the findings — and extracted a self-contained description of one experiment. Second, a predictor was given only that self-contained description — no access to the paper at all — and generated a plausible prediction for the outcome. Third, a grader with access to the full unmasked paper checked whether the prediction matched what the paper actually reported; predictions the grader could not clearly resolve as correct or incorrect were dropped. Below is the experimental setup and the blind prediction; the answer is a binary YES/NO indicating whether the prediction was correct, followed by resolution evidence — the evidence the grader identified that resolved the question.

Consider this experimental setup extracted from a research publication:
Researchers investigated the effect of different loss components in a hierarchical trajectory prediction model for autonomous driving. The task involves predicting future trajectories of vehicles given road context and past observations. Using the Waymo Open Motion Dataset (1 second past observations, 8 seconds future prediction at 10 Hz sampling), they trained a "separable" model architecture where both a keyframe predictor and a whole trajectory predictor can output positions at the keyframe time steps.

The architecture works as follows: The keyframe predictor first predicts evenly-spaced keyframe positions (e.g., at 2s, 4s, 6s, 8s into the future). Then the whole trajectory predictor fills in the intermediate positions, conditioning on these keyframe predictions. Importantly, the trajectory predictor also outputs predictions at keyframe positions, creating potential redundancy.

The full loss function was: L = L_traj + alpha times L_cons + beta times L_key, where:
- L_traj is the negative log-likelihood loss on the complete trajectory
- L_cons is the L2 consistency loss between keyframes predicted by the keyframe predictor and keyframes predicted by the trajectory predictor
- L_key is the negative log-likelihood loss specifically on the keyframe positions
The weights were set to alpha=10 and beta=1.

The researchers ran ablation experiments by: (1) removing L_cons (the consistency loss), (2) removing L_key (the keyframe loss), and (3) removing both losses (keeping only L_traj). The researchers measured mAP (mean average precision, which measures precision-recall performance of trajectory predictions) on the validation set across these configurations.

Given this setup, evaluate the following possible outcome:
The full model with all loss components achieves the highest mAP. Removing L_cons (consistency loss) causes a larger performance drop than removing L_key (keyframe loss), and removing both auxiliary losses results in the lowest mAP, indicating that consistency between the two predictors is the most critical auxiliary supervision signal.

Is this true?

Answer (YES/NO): NO